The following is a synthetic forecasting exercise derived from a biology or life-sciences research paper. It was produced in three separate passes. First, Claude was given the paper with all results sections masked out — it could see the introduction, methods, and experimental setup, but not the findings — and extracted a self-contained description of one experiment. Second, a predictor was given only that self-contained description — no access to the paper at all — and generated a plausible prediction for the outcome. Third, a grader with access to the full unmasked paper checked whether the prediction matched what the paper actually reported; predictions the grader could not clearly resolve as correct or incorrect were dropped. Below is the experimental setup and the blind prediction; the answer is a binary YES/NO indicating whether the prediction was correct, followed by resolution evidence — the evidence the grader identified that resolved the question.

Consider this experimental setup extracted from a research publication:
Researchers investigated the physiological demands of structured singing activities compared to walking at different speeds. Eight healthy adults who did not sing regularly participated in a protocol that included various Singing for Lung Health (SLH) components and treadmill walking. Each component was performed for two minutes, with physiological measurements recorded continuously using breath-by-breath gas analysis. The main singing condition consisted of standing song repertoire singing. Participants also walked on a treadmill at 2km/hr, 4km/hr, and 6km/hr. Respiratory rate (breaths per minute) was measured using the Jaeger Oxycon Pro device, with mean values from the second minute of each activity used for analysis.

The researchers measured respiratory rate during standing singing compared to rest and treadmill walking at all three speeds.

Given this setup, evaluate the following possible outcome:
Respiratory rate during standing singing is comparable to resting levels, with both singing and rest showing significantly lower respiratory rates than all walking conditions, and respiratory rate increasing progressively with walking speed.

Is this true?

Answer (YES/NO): NO